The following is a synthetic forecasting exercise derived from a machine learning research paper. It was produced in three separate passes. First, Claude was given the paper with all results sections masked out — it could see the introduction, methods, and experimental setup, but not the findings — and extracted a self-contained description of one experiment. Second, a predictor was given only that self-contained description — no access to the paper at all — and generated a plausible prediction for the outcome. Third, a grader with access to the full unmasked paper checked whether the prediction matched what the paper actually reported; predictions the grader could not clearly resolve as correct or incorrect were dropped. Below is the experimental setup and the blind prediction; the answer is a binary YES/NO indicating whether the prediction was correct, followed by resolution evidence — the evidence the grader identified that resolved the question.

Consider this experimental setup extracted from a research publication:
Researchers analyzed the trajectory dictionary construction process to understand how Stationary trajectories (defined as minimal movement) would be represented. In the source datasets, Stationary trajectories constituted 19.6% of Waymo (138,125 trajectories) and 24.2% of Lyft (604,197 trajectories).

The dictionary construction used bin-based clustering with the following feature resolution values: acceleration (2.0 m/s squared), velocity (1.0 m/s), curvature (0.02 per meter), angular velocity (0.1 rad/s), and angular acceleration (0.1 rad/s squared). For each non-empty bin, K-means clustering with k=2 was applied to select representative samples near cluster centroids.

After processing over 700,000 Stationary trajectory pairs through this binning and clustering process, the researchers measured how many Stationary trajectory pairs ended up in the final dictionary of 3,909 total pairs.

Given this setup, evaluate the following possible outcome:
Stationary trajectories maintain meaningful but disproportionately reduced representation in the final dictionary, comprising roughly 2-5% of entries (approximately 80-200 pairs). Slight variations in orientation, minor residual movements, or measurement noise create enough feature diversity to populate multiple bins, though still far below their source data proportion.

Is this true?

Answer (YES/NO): NO